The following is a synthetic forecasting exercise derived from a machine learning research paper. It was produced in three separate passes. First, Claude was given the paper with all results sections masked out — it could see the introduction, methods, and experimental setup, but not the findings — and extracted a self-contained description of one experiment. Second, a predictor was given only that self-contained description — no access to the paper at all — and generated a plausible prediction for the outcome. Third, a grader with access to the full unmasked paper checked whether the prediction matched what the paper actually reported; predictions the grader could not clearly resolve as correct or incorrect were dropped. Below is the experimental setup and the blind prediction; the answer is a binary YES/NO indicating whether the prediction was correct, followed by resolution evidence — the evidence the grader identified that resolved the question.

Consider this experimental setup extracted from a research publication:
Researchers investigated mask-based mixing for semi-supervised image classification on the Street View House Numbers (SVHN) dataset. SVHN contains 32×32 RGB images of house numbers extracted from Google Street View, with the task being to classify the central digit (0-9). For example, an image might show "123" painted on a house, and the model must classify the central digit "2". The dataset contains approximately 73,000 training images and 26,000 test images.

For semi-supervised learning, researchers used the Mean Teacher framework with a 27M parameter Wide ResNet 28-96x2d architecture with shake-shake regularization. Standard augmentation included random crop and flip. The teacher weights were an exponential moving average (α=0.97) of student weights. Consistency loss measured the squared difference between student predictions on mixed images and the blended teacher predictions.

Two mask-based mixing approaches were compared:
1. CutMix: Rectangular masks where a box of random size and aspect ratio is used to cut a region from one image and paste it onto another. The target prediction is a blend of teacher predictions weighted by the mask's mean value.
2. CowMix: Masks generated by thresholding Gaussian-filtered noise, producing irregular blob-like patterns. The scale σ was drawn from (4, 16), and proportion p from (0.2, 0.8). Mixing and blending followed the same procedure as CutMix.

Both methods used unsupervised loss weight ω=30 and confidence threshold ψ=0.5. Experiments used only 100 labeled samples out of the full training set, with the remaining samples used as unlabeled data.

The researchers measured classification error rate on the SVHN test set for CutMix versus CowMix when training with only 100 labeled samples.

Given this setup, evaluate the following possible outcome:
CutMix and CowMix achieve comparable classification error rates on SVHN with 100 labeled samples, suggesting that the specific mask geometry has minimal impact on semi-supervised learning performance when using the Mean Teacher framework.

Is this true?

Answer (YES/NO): YES